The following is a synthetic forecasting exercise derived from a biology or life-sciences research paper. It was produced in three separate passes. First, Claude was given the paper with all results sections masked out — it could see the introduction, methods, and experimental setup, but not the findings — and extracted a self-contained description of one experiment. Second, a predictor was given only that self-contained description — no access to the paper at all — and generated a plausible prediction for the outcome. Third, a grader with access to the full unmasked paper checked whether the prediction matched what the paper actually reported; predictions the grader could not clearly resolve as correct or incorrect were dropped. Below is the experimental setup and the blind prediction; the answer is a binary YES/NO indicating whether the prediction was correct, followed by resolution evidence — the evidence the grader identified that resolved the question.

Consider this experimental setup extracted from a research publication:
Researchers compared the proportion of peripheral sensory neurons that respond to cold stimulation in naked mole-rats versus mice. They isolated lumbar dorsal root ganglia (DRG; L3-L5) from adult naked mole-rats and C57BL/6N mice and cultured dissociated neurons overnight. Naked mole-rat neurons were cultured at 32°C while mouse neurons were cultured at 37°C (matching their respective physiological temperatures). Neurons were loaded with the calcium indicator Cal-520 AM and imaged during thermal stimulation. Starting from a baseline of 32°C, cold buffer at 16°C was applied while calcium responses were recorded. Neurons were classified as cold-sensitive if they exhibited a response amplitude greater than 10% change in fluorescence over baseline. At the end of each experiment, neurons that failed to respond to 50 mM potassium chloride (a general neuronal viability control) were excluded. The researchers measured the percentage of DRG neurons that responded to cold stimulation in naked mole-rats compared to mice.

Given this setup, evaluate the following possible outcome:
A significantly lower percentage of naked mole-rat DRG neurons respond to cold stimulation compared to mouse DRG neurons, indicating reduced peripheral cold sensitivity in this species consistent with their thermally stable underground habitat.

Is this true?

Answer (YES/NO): NO